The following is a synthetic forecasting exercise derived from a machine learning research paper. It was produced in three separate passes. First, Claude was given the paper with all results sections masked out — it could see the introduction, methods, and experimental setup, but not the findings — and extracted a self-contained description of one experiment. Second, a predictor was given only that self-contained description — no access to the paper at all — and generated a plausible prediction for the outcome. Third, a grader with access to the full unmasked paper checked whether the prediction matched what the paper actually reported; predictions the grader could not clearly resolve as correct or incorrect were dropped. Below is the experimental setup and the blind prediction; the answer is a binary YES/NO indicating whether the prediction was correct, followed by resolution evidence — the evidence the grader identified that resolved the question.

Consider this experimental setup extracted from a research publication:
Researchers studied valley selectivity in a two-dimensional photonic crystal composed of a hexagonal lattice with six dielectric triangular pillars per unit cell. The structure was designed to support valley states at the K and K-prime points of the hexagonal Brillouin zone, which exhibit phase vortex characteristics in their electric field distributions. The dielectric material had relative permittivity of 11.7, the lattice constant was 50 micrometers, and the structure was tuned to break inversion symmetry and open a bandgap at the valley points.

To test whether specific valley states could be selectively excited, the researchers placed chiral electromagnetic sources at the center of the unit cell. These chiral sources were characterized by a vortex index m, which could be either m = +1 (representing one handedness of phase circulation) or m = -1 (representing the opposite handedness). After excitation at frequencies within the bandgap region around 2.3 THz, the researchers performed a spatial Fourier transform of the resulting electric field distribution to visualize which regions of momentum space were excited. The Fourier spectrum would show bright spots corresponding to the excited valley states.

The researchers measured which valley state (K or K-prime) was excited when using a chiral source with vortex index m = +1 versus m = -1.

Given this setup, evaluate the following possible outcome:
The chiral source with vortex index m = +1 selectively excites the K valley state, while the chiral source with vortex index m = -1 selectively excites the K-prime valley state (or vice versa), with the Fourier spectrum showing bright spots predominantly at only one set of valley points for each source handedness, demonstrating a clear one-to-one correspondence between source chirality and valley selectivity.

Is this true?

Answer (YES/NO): YES